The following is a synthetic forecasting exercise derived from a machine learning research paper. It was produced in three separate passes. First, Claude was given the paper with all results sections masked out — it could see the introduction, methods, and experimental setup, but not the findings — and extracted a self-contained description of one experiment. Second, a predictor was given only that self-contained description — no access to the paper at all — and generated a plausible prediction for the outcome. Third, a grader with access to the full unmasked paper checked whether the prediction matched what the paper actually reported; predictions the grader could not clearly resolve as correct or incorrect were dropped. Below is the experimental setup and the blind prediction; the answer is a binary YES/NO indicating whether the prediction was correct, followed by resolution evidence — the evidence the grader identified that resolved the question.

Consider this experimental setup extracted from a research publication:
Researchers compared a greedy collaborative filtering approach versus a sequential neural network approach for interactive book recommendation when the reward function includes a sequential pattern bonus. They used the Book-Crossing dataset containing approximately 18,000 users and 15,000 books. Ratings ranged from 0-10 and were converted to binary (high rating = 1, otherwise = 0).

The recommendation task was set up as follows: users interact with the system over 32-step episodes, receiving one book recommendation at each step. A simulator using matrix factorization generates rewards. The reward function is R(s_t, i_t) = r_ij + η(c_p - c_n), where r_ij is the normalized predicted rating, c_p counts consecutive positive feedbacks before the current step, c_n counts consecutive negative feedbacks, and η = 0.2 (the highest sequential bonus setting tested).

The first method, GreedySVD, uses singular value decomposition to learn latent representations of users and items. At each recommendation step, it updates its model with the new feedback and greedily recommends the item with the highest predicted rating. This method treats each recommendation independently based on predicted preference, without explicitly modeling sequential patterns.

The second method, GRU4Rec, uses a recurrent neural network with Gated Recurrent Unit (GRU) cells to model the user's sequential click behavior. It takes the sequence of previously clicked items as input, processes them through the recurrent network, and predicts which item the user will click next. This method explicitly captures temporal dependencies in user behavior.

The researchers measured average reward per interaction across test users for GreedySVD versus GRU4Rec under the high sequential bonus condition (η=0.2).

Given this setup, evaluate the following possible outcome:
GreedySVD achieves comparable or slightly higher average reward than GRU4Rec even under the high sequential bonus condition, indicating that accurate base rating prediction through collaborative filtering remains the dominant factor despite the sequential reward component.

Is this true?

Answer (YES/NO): NO